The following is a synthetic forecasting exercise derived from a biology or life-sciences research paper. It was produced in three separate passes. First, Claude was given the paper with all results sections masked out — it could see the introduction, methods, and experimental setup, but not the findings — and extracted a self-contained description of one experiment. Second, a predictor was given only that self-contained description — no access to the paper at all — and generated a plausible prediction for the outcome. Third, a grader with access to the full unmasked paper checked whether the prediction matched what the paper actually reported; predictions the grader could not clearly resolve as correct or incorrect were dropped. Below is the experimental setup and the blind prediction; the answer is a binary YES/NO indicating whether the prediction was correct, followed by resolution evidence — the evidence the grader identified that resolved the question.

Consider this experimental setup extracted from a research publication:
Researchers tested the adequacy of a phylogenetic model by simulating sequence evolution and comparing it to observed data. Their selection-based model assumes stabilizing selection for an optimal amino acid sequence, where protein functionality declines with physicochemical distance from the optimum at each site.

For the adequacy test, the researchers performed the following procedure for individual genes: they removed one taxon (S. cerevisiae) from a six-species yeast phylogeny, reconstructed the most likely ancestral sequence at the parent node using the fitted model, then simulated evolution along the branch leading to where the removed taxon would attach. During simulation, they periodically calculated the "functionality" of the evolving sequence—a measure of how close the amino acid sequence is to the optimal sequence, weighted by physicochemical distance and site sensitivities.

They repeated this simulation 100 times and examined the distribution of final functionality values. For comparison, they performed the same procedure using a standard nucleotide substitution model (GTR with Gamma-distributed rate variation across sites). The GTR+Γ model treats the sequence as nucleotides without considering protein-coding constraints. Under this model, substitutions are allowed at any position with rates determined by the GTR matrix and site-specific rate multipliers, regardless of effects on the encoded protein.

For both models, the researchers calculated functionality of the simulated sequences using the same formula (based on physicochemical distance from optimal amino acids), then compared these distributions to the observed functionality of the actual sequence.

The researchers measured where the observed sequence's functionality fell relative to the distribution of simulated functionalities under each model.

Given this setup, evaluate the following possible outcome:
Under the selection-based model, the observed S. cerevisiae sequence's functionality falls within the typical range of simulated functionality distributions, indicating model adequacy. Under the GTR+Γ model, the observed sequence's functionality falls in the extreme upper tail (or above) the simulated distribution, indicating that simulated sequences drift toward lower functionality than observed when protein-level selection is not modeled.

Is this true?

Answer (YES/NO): YES